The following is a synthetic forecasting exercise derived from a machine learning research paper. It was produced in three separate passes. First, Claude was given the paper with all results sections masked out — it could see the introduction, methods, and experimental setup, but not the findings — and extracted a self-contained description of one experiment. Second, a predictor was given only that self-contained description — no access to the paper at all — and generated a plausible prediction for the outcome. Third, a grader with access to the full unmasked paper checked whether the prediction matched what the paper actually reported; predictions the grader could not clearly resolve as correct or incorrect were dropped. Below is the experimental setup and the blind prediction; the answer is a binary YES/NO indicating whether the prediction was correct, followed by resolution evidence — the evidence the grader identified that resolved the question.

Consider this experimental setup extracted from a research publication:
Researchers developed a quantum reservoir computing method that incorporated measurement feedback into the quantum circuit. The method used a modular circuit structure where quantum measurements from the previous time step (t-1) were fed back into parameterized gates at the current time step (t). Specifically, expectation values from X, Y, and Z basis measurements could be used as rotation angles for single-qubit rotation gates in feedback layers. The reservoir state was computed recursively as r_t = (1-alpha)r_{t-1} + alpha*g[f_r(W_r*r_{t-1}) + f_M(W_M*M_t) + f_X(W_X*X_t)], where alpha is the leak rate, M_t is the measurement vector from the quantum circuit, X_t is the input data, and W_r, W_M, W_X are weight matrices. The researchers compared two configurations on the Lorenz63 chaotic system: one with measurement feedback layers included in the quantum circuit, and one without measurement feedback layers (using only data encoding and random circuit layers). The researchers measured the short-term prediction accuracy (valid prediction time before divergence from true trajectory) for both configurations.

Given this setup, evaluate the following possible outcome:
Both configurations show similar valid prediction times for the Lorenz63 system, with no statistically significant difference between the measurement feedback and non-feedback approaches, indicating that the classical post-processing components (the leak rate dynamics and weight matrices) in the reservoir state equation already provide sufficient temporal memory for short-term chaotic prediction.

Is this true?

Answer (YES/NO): NO